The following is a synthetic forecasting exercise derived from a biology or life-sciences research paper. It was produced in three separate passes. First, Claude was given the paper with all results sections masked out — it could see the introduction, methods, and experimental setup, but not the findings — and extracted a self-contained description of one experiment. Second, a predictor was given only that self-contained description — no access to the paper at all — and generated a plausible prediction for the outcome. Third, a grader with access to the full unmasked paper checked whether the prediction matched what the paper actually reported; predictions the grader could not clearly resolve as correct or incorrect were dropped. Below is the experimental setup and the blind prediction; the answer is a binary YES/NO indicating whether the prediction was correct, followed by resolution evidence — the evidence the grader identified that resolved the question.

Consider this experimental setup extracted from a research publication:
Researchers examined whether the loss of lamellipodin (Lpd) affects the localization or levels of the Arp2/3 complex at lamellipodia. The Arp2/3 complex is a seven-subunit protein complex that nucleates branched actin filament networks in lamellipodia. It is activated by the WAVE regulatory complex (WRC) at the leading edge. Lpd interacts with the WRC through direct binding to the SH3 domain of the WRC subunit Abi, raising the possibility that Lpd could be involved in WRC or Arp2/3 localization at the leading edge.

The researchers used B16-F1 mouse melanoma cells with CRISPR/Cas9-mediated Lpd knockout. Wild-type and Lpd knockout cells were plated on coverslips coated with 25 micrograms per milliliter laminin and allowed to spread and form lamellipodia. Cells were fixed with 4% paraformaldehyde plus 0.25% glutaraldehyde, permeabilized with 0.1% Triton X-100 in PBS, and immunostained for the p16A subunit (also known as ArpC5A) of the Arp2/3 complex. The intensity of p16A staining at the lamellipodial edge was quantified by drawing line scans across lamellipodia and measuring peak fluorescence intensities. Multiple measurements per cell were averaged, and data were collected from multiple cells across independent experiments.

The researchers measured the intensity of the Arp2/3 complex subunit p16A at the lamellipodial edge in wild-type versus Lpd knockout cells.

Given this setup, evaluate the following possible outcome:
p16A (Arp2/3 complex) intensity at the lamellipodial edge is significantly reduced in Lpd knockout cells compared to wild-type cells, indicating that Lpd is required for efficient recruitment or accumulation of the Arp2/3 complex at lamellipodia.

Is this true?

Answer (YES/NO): NO